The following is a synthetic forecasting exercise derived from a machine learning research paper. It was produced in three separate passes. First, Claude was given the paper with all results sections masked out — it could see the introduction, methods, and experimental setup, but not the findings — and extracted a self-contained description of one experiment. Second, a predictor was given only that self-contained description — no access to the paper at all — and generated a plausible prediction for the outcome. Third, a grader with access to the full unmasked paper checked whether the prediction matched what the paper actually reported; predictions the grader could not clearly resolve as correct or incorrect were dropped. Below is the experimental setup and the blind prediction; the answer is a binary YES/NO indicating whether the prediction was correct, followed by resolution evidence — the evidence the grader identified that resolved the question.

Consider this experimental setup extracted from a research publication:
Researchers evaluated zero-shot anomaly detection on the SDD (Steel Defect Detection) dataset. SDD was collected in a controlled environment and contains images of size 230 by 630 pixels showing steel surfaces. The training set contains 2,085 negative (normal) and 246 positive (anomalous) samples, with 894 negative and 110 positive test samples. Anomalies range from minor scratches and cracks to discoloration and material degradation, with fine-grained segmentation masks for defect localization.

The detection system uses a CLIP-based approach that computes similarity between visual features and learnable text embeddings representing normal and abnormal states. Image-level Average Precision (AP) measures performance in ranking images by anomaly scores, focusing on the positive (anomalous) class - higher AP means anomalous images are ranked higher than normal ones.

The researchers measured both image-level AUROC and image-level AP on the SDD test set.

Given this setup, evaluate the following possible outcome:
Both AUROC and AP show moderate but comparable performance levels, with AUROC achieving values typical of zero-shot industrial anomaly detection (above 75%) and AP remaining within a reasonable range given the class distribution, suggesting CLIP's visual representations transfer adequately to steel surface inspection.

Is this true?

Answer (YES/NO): NO